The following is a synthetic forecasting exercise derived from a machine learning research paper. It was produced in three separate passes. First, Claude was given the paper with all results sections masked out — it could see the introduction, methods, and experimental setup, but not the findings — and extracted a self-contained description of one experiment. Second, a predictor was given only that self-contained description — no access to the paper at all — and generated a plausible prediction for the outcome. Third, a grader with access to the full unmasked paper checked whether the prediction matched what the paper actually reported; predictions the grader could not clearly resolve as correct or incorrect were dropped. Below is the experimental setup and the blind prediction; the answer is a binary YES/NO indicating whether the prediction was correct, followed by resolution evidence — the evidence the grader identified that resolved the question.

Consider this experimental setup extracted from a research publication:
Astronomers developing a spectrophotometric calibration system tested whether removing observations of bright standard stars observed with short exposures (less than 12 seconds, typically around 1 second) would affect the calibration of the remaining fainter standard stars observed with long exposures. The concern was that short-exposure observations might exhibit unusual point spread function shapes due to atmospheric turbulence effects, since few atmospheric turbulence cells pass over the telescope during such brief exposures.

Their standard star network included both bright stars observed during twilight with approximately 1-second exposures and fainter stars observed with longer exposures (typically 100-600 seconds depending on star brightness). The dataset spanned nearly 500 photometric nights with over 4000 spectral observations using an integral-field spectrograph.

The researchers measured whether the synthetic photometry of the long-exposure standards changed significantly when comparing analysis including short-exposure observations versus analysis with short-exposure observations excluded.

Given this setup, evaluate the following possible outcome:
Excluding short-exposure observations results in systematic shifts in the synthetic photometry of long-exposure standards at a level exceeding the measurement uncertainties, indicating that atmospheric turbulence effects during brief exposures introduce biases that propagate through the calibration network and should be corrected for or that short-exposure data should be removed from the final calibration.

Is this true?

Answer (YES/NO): NO